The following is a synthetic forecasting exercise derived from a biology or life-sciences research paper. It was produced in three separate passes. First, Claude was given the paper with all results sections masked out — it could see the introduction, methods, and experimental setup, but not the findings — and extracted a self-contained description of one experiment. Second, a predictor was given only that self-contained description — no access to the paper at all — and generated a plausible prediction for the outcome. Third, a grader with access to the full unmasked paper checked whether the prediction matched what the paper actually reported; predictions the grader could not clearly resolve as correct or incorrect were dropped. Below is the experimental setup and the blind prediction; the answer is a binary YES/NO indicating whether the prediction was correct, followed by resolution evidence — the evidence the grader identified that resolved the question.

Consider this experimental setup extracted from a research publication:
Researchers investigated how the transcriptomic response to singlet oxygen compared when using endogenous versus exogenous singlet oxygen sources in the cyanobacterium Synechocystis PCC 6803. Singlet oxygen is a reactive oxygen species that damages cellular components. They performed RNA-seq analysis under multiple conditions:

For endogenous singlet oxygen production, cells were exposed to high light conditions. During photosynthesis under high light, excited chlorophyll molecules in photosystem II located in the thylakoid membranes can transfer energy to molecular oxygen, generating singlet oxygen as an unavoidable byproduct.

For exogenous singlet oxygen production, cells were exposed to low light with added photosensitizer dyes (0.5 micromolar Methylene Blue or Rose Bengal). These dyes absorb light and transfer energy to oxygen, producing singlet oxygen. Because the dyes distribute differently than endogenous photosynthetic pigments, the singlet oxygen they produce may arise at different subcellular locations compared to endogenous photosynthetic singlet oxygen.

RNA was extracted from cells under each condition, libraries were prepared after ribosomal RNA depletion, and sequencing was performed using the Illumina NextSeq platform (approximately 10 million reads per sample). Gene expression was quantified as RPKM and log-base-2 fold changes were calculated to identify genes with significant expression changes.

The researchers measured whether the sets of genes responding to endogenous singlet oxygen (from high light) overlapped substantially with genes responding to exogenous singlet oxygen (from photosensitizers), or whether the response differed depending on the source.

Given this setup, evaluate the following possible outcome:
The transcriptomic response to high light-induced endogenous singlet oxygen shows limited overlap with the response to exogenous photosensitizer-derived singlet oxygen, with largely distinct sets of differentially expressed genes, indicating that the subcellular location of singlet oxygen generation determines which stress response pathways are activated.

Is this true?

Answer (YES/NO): NO